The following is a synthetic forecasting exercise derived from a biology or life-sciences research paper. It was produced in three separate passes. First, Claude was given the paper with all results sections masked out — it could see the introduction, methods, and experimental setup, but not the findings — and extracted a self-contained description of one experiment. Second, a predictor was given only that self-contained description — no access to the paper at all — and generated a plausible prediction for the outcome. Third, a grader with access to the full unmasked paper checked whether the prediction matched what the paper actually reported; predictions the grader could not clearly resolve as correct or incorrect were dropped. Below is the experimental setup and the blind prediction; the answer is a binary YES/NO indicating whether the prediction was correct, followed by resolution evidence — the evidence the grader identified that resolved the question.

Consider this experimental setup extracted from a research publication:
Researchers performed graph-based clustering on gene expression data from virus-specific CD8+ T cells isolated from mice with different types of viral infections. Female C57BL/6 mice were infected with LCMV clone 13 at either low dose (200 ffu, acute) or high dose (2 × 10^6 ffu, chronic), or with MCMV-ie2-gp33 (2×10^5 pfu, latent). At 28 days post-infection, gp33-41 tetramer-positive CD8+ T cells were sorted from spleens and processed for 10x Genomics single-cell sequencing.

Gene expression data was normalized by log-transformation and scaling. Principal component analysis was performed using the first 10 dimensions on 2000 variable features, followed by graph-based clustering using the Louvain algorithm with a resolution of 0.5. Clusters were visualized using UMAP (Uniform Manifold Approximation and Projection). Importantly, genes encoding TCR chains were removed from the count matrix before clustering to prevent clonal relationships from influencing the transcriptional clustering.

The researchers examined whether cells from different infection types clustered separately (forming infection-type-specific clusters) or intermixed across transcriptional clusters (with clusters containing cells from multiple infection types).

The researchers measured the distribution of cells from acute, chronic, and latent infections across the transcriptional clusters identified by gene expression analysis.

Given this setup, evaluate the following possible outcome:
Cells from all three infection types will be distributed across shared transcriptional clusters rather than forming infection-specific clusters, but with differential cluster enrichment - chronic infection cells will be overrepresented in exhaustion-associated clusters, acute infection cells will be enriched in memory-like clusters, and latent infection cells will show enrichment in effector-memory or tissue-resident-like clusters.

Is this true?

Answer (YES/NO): NO